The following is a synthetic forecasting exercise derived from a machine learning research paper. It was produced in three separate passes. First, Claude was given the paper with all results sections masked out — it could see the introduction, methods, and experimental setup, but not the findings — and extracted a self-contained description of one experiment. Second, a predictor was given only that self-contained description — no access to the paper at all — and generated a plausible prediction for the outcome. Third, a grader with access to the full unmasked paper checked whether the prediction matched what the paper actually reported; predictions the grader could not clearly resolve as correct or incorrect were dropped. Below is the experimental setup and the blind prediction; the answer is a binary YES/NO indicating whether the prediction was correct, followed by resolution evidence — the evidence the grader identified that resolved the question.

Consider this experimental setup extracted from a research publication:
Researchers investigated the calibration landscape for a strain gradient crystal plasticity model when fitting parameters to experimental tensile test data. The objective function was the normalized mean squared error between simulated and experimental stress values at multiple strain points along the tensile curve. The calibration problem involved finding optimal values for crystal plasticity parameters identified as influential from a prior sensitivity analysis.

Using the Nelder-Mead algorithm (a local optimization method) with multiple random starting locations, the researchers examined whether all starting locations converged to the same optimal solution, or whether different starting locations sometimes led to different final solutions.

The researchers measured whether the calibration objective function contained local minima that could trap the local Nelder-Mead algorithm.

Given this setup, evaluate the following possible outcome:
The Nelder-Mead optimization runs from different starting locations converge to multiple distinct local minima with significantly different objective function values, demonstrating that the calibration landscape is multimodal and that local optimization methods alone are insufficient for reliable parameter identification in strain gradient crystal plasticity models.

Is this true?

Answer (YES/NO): YES